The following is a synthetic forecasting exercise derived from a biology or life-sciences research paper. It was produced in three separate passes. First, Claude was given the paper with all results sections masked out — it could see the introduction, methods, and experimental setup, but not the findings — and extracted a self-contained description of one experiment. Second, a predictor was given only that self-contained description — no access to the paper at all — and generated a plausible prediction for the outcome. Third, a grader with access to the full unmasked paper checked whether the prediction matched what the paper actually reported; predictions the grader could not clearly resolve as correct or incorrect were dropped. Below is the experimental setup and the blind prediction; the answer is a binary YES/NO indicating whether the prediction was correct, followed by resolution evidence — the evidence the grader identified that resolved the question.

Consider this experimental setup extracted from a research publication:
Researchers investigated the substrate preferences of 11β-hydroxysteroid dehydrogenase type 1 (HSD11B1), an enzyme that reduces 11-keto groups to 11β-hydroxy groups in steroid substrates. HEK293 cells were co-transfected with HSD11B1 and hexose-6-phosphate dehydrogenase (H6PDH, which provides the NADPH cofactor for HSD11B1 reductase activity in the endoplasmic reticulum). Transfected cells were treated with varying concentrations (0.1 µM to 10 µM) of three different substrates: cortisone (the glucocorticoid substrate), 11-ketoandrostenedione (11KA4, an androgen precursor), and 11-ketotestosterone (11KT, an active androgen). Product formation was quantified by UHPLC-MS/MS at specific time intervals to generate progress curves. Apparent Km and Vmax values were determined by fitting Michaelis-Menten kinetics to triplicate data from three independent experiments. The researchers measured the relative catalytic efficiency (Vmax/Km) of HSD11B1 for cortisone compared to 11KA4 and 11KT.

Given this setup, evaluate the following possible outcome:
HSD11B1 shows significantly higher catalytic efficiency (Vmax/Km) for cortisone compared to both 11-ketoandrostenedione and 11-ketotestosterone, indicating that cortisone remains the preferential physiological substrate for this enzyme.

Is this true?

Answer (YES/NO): NO